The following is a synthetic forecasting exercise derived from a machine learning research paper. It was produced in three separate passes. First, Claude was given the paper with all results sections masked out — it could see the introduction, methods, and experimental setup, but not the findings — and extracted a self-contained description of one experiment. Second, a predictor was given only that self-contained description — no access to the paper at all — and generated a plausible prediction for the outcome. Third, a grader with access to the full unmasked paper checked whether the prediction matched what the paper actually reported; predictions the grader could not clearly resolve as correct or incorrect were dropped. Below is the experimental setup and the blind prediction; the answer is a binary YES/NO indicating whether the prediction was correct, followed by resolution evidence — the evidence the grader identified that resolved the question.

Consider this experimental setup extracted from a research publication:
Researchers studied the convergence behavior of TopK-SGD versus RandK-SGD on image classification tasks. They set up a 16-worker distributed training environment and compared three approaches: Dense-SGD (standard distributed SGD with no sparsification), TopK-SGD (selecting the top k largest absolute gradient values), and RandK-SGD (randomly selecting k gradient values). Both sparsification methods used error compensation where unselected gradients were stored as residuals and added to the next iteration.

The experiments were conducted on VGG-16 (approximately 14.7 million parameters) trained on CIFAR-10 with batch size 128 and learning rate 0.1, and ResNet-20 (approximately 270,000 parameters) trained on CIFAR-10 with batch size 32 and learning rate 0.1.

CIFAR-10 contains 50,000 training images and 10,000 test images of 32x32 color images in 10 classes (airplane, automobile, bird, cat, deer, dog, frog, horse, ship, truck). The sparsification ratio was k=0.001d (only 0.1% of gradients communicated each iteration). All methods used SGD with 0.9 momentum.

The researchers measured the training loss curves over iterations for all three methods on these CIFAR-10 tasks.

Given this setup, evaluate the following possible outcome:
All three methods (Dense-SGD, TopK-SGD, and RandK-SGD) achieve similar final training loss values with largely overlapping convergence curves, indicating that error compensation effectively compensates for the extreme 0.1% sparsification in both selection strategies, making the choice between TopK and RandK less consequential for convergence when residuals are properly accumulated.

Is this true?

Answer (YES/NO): NO